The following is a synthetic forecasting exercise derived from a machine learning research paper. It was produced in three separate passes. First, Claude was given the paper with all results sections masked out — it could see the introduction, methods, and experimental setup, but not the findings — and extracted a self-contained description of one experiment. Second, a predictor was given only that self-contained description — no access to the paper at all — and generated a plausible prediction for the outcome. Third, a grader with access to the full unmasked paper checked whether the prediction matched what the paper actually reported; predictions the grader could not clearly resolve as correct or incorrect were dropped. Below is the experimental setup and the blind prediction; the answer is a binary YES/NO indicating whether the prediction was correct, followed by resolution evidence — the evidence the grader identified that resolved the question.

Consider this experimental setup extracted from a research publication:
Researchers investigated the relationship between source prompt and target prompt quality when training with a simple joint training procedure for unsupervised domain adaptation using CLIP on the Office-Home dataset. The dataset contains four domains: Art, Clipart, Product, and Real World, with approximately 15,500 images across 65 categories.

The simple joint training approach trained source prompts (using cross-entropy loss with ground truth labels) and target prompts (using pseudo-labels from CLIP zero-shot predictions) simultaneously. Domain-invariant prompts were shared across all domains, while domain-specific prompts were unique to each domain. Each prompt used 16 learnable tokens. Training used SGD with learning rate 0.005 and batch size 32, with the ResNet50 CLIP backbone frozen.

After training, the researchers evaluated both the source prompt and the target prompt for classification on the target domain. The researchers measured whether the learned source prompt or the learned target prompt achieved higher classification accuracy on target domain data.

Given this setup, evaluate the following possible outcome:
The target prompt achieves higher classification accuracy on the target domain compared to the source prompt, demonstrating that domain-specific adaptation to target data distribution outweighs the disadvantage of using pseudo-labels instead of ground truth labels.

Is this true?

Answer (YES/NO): NO